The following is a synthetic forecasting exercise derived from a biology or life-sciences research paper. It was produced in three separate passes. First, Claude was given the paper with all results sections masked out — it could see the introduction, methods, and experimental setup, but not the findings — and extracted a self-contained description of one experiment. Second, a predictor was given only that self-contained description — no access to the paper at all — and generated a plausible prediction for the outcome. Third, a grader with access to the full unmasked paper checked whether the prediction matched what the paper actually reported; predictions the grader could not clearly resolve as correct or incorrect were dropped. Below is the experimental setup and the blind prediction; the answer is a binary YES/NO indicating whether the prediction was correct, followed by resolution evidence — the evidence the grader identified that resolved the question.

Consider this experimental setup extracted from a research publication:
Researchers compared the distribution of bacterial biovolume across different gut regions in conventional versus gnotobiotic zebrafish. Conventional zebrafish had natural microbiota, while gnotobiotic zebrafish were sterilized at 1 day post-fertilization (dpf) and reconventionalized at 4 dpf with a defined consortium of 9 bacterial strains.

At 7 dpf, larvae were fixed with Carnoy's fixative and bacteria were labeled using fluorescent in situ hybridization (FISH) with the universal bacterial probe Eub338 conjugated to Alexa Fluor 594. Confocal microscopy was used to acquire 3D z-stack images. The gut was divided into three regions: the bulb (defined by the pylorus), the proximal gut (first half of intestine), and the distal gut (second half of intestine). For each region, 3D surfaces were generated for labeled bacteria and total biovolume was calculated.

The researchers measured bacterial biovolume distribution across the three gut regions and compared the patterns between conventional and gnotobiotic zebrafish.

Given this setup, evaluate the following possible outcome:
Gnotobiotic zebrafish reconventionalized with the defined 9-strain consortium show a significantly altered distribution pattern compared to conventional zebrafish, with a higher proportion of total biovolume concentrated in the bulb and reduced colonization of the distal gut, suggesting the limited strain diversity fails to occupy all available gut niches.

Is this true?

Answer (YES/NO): NO